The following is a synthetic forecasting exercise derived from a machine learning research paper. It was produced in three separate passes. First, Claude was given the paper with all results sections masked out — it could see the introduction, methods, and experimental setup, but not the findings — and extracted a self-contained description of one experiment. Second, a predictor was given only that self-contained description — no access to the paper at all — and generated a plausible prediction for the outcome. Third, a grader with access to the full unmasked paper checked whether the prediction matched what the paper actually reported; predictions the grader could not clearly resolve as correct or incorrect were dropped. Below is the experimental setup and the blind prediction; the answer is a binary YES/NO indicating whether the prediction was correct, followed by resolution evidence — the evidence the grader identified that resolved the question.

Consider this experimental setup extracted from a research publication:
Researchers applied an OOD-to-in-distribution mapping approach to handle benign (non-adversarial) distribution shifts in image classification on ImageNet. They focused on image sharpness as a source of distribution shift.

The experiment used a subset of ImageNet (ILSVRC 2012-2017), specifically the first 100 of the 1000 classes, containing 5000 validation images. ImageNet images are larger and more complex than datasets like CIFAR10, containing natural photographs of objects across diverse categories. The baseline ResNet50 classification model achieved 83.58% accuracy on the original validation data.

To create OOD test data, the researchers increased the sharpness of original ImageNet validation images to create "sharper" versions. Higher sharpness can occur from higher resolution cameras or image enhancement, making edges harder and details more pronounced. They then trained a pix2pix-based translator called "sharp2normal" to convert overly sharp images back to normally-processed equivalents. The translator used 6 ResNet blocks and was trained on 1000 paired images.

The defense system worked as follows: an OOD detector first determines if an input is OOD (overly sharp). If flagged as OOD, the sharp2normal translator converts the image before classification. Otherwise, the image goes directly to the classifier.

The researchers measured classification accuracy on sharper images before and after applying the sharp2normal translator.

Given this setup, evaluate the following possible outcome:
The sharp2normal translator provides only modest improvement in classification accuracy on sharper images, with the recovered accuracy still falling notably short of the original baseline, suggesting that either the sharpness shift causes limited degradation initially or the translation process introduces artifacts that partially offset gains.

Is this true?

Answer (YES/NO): NO